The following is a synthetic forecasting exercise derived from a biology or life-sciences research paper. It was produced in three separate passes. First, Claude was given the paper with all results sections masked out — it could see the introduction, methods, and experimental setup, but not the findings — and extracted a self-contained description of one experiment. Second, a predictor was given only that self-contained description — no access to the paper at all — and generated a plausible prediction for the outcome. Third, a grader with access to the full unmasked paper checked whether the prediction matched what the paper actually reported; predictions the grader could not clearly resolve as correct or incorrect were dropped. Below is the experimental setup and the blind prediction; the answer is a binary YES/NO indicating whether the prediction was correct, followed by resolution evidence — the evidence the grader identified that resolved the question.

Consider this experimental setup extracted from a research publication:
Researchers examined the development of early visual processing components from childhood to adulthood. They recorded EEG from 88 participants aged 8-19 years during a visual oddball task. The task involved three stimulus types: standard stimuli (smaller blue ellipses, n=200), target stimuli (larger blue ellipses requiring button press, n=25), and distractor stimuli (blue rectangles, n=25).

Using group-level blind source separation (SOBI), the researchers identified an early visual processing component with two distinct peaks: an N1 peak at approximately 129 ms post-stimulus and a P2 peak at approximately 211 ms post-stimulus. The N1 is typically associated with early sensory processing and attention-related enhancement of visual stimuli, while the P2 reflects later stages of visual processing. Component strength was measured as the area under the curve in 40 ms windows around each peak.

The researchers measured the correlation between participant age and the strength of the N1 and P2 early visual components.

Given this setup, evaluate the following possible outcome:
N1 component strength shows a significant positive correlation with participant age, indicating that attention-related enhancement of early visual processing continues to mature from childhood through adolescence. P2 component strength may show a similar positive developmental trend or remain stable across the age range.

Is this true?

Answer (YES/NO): NO